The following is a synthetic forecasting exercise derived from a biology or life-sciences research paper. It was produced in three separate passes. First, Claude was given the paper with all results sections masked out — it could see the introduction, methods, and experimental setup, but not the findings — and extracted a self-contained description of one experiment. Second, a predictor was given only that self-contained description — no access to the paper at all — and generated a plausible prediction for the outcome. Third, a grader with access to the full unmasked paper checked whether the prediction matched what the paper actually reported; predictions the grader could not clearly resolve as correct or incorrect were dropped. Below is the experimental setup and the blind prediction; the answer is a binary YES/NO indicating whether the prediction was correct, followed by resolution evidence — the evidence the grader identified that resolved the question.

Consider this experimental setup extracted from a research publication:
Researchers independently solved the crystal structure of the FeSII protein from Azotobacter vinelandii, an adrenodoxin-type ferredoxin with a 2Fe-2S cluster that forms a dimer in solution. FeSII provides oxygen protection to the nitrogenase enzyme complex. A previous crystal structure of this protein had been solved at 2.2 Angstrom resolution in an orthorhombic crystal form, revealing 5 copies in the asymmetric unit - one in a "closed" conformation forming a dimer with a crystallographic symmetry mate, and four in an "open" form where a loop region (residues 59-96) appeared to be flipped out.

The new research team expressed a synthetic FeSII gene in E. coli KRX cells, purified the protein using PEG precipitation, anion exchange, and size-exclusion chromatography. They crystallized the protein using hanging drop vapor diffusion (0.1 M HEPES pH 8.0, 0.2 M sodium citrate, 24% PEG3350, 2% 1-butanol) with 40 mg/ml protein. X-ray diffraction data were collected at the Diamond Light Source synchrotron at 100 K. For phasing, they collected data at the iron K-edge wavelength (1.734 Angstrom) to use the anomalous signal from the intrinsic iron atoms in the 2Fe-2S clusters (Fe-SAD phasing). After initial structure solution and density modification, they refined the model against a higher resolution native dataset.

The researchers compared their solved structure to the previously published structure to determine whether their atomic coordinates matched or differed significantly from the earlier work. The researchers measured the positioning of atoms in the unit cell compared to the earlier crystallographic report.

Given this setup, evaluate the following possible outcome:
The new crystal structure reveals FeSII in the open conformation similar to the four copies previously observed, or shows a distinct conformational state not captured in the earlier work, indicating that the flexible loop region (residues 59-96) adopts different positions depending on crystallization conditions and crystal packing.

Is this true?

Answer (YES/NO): NO